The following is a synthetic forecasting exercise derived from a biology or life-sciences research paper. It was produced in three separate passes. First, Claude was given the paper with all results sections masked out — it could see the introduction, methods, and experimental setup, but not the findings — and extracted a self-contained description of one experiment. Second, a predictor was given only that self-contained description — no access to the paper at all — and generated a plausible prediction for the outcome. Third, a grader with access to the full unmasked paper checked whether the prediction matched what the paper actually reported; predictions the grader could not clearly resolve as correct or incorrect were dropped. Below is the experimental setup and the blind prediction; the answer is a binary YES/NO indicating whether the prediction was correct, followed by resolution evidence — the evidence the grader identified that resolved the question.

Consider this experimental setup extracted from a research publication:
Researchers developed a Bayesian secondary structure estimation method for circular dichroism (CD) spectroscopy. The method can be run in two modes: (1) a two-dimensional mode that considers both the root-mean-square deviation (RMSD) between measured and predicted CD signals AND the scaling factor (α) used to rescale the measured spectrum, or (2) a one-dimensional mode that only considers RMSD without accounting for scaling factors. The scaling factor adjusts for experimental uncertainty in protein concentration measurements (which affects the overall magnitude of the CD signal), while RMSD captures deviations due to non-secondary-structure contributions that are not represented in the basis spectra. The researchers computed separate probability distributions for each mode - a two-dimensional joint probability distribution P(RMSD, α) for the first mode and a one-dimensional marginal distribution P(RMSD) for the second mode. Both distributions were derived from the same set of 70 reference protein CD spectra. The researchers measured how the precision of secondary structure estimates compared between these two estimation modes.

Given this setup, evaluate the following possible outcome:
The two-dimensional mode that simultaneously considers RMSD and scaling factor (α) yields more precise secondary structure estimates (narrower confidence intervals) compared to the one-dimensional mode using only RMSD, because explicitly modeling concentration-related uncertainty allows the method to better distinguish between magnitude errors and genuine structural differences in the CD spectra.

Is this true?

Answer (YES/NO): YES